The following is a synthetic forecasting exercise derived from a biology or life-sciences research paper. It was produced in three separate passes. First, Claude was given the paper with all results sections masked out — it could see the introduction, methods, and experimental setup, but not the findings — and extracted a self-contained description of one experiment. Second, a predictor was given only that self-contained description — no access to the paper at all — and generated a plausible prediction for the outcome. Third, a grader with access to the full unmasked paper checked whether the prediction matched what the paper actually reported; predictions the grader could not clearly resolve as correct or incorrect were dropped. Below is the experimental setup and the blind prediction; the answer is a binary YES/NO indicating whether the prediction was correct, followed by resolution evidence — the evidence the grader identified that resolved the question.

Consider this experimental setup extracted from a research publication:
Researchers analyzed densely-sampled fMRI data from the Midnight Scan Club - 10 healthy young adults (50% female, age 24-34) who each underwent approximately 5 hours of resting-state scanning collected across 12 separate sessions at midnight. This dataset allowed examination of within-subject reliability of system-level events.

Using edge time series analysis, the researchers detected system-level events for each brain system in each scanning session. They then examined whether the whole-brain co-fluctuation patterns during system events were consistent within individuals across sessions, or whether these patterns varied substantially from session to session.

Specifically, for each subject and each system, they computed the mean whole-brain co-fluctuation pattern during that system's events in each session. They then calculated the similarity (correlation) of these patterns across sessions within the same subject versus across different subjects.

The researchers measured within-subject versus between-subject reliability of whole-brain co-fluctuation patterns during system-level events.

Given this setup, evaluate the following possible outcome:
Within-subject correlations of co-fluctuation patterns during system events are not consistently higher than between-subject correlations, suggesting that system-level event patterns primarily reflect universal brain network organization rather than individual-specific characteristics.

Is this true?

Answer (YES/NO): NO